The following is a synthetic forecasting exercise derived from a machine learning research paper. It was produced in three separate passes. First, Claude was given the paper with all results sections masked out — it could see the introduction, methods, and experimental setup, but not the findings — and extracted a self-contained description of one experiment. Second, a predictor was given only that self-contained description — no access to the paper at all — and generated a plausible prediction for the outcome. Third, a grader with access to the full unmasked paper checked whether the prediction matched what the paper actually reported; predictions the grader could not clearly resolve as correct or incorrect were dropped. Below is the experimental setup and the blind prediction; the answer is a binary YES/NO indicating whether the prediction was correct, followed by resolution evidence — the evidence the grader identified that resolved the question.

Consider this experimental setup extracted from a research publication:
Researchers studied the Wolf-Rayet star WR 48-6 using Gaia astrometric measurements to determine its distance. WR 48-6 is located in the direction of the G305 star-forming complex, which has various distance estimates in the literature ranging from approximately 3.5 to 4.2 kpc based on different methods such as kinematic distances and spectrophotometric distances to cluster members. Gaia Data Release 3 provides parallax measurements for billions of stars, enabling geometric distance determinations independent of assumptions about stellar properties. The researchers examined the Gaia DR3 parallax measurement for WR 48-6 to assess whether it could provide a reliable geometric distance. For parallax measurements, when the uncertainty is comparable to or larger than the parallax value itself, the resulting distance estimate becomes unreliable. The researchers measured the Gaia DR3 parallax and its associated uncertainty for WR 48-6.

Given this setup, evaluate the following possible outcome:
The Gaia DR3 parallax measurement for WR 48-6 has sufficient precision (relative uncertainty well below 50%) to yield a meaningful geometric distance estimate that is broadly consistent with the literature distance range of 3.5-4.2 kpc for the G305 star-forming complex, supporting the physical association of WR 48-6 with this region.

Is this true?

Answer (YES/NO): NO